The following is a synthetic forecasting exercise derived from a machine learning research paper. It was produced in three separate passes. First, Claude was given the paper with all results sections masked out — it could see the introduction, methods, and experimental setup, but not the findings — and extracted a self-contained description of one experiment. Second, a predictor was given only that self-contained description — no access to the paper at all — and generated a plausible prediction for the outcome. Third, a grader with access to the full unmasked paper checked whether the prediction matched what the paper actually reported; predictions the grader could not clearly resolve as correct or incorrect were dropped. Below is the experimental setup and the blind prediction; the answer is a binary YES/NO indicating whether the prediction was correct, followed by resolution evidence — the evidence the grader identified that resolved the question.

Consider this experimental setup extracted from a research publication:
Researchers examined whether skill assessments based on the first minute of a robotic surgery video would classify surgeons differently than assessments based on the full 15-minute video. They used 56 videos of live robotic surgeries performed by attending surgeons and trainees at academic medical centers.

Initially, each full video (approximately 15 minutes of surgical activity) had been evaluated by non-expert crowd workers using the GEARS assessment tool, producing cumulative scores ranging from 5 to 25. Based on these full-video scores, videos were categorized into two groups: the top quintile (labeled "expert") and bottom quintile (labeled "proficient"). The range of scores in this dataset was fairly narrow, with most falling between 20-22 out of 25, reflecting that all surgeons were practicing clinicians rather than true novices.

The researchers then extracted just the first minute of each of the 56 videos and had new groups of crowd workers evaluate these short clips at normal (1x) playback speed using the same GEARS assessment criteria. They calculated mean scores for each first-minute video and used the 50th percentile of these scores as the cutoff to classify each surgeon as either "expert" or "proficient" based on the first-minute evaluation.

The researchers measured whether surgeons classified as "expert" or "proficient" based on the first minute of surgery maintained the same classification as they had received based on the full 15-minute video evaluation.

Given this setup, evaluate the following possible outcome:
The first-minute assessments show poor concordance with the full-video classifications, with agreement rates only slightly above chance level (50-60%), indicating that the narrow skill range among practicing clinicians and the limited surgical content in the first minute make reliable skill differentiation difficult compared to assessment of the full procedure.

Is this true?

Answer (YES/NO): NO